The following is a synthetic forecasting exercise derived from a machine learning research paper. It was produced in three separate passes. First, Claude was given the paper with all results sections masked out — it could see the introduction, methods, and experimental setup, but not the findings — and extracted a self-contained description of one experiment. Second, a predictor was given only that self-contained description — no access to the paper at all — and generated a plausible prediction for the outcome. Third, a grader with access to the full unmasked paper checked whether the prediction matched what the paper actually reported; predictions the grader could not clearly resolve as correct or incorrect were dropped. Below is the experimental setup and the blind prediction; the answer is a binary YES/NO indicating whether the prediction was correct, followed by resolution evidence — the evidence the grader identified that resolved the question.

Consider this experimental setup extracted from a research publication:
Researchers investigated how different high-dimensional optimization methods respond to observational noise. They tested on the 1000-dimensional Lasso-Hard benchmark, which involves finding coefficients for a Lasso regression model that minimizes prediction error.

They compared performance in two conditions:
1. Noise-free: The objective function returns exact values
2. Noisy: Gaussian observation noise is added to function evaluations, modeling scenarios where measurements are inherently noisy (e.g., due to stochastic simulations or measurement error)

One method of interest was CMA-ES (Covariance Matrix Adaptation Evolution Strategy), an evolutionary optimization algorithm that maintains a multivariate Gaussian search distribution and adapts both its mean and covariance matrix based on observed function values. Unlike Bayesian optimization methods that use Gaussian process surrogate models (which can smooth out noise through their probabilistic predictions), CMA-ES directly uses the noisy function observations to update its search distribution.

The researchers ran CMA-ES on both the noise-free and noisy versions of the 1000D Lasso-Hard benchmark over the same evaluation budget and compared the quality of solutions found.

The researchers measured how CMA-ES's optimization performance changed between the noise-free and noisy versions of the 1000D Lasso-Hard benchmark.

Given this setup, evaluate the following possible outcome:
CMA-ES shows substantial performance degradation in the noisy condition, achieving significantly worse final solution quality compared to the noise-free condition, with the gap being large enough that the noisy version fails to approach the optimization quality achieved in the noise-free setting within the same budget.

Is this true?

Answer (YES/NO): YES